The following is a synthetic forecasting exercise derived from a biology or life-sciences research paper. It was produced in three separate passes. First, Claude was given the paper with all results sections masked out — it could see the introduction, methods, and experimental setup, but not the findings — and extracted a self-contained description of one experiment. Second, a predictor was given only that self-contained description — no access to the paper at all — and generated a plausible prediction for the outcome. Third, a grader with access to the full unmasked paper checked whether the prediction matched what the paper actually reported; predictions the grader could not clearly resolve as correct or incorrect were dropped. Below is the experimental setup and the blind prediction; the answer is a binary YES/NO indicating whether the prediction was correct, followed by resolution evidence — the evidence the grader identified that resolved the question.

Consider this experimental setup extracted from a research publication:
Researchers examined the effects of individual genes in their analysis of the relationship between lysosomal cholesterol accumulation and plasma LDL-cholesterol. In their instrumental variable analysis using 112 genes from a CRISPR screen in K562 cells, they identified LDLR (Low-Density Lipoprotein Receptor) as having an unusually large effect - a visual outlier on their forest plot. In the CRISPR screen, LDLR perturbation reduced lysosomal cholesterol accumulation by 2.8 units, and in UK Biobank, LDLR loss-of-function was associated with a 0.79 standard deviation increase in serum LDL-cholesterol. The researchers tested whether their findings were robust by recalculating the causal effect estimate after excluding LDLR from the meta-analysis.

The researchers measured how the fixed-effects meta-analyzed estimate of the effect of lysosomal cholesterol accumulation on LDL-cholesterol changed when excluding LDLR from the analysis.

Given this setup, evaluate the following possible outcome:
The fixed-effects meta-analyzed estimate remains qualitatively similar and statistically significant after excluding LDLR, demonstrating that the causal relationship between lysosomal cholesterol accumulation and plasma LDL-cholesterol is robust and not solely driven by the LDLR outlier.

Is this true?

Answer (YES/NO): YES